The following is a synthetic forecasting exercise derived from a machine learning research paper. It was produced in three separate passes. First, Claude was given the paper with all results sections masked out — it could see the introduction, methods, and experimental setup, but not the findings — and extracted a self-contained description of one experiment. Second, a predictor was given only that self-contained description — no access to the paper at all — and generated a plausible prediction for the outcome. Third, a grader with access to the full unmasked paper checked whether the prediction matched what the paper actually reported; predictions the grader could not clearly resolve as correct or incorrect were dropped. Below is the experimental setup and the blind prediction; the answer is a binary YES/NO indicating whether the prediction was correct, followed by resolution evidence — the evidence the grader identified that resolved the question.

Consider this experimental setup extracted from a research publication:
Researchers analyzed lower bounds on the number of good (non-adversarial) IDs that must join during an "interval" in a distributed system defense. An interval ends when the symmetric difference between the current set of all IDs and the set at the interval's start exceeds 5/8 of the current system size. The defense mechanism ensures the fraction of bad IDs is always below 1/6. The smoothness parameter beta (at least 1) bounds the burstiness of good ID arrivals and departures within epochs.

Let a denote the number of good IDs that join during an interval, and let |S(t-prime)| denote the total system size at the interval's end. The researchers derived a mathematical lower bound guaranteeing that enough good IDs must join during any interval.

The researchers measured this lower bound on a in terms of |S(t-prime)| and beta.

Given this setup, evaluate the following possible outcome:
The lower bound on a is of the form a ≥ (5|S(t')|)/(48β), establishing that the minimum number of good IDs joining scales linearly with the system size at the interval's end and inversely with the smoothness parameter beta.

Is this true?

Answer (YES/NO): NO